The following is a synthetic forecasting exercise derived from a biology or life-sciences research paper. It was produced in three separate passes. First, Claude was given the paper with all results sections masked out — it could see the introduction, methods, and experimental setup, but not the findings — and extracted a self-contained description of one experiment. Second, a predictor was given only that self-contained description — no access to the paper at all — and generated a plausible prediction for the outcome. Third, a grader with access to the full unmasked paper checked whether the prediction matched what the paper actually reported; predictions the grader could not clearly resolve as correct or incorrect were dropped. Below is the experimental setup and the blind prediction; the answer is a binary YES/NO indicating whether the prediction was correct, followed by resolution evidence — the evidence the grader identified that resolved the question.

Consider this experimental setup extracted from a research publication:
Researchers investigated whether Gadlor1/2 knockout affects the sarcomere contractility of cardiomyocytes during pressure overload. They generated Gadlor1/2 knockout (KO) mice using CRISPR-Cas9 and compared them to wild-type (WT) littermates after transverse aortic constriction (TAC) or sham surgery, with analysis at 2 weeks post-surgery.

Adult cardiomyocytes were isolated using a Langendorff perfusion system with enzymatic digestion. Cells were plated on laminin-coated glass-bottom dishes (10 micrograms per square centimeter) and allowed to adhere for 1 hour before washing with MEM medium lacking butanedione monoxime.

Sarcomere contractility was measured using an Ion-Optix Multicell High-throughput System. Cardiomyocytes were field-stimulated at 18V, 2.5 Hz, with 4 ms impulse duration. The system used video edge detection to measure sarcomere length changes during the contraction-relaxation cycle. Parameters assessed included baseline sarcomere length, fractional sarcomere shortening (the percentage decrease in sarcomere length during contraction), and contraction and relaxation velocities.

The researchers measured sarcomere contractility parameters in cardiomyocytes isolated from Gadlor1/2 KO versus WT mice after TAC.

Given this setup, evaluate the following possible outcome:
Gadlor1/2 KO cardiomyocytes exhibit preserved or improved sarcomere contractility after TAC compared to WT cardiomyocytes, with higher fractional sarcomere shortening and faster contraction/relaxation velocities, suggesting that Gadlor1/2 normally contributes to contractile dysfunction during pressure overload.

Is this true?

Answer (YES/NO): NO